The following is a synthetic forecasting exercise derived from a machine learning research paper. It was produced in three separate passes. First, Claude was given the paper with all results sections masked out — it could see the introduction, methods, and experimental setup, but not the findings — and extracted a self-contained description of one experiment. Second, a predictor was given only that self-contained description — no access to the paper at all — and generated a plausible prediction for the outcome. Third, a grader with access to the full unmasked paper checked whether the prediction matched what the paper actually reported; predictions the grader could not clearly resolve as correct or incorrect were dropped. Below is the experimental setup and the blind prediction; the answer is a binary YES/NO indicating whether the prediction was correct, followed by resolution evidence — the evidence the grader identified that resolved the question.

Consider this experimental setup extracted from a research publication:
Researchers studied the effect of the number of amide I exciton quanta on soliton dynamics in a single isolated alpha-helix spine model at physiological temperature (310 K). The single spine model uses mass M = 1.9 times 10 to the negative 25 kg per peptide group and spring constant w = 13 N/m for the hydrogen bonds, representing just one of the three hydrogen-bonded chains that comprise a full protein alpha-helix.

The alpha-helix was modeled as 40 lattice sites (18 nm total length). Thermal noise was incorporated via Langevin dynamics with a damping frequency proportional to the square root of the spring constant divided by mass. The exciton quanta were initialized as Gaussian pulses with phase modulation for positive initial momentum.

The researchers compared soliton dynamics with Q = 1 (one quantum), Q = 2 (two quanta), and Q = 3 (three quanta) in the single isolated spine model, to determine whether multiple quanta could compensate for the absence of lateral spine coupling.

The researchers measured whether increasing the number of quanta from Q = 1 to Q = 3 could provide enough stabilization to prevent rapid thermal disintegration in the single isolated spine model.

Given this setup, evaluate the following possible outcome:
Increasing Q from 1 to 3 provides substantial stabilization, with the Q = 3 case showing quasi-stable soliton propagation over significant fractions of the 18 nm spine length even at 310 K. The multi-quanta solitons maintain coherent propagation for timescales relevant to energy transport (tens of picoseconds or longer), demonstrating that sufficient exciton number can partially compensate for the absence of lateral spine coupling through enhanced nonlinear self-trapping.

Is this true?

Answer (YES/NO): NO